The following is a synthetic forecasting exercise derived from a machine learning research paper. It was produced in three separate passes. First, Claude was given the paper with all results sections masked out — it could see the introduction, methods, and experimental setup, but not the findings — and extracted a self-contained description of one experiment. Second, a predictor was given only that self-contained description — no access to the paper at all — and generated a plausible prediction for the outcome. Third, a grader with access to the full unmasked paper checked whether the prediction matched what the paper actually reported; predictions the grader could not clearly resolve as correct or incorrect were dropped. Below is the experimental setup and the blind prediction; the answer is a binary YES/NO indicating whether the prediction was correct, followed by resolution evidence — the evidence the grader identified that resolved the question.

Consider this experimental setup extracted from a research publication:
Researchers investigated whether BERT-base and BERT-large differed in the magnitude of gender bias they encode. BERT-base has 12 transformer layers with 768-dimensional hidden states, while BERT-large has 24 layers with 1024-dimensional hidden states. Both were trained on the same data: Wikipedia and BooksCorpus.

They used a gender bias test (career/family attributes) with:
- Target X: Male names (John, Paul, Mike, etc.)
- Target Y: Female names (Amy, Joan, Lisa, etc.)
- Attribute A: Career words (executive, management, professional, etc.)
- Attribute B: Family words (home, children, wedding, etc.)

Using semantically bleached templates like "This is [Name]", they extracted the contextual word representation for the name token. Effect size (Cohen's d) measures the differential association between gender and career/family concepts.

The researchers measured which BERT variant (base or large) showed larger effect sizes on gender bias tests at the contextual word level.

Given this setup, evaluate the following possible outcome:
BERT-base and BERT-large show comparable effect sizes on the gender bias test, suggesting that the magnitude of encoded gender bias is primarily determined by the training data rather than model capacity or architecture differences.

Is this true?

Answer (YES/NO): NO